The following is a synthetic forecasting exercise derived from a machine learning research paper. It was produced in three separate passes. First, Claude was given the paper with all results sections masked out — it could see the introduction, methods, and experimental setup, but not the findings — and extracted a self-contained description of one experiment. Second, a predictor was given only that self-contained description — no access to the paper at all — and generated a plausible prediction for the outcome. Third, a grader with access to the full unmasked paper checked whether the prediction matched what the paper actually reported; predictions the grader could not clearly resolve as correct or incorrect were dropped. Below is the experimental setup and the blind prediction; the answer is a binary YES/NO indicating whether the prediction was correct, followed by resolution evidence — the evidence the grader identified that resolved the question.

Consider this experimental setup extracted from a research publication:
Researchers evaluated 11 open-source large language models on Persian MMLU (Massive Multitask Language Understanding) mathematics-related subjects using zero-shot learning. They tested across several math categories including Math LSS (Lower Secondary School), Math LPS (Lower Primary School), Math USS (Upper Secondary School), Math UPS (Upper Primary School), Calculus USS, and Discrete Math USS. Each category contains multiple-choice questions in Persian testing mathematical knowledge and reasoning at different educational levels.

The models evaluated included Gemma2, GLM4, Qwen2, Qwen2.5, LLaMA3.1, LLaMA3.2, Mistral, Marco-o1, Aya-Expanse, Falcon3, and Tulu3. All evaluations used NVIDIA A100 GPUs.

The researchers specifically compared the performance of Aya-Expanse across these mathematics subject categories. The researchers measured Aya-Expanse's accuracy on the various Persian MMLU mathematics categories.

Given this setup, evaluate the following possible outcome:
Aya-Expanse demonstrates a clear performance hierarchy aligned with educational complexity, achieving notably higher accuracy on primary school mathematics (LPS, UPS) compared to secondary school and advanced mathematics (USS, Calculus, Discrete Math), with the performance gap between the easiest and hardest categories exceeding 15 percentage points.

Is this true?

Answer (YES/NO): NO